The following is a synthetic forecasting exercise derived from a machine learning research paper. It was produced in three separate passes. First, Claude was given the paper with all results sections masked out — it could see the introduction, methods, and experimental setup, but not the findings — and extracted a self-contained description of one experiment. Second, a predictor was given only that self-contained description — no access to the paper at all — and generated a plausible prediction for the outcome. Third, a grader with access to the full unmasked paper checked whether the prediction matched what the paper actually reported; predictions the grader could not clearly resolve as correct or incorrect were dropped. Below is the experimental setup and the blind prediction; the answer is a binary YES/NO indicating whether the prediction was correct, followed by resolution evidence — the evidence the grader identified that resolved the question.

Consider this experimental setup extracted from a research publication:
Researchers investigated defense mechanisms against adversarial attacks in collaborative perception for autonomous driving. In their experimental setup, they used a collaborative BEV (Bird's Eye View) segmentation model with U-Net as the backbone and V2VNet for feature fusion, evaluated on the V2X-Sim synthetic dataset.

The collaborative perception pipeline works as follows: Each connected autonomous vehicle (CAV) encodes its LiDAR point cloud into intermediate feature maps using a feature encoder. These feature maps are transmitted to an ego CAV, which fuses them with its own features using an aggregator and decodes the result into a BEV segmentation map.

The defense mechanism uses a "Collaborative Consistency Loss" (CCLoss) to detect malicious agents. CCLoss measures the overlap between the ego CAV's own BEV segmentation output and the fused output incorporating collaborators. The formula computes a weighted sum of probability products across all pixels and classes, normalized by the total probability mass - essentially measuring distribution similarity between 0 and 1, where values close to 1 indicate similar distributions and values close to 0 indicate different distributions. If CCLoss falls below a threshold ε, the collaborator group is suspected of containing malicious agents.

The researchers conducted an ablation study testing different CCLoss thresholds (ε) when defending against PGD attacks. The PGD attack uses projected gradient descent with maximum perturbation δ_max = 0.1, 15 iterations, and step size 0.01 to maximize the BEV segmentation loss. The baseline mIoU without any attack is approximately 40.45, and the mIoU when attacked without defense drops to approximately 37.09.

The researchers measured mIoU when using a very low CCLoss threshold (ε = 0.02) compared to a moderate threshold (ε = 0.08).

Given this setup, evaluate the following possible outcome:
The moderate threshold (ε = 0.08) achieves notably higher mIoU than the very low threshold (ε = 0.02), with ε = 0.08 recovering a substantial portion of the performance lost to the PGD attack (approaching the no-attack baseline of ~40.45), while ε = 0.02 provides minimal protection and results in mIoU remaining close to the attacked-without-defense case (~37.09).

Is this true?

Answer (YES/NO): NO